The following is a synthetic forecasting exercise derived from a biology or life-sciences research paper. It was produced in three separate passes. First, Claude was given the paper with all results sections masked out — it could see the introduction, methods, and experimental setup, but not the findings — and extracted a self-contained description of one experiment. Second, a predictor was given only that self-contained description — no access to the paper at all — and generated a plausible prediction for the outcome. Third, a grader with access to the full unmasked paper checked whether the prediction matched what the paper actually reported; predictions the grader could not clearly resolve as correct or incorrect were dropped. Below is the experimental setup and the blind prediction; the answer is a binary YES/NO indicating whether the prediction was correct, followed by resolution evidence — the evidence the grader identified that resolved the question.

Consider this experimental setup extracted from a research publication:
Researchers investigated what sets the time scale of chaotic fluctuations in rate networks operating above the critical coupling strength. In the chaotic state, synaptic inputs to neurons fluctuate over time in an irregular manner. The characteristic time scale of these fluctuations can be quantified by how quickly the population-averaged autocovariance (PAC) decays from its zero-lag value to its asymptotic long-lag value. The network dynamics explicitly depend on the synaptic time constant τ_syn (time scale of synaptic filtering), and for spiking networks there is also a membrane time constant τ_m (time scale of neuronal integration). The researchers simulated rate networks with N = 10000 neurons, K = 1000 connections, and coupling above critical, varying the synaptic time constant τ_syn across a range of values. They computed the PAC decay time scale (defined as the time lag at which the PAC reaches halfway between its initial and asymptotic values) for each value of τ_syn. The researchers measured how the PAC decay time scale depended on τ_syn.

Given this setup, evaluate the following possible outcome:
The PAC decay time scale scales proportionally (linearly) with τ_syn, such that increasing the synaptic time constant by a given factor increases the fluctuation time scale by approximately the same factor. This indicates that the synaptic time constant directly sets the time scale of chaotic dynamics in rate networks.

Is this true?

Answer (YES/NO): YES